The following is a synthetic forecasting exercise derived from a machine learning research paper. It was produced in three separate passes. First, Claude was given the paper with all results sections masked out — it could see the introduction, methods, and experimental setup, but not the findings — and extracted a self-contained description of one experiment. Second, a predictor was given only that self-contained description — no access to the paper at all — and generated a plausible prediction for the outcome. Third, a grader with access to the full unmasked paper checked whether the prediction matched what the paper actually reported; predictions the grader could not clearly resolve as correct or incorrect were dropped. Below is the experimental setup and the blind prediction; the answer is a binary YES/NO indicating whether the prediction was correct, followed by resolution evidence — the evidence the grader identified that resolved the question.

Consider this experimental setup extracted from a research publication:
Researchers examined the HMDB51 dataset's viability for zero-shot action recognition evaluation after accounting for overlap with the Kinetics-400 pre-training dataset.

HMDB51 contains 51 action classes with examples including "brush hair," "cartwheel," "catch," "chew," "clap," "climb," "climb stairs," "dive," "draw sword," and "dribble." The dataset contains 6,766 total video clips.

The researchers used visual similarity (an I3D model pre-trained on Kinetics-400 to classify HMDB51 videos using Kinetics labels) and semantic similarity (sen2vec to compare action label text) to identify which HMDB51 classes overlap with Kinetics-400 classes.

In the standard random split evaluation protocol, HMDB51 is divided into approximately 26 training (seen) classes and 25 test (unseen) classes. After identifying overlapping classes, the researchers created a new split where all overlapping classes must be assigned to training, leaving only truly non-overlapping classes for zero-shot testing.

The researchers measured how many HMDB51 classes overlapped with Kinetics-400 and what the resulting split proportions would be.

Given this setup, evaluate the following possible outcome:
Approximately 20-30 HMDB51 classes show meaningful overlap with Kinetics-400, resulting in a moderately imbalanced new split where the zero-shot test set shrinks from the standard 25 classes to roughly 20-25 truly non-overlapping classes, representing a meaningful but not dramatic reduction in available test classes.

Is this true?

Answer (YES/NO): YES